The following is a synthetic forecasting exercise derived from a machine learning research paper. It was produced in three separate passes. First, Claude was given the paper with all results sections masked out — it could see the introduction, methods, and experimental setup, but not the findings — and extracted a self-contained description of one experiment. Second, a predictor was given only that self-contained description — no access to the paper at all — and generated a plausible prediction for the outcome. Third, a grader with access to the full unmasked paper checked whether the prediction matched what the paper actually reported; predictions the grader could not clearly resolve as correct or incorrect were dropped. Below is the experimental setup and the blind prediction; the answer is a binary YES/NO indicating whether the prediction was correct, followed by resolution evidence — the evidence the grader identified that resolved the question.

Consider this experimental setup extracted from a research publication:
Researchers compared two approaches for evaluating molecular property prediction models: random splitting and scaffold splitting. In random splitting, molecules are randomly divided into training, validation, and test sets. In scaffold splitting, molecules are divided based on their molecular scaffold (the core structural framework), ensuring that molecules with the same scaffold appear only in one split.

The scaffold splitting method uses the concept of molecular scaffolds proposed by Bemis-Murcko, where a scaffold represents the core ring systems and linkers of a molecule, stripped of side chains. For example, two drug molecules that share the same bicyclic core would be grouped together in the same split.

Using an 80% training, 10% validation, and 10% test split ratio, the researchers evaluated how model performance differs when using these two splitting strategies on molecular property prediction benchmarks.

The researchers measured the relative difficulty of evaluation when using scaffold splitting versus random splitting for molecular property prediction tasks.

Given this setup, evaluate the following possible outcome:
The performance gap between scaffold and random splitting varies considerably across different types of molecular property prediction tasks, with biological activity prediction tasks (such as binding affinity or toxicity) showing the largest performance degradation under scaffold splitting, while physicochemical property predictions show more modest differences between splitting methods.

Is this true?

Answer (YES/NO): NO